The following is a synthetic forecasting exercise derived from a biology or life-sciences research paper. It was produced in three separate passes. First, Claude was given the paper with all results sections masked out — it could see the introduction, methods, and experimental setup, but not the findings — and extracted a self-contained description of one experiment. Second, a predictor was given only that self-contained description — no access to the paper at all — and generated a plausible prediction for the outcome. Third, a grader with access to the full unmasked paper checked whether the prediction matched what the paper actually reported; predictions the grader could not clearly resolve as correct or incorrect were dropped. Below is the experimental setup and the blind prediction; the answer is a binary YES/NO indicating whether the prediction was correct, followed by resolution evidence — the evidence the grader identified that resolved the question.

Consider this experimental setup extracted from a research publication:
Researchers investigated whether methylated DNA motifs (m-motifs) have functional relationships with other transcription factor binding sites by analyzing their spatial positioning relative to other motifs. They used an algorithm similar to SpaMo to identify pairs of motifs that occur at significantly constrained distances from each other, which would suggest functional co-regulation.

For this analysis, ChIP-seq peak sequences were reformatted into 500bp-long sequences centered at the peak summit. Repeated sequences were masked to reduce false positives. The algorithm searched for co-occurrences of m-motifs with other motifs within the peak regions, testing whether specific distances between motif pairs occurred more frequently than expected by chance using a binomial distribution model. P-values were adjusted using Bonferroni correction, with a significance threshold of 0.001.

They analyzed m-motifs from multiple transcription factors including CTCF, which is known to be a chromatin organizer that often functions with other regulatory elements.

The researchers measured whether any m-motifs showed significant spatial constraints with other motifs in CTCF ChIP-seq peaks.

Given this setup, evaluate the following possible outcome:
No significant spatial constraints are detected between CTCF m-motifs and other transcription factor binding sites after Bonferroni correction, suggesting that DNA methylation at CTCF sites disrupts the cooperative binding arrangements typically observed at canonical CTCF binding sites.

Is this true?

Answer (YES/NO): NO